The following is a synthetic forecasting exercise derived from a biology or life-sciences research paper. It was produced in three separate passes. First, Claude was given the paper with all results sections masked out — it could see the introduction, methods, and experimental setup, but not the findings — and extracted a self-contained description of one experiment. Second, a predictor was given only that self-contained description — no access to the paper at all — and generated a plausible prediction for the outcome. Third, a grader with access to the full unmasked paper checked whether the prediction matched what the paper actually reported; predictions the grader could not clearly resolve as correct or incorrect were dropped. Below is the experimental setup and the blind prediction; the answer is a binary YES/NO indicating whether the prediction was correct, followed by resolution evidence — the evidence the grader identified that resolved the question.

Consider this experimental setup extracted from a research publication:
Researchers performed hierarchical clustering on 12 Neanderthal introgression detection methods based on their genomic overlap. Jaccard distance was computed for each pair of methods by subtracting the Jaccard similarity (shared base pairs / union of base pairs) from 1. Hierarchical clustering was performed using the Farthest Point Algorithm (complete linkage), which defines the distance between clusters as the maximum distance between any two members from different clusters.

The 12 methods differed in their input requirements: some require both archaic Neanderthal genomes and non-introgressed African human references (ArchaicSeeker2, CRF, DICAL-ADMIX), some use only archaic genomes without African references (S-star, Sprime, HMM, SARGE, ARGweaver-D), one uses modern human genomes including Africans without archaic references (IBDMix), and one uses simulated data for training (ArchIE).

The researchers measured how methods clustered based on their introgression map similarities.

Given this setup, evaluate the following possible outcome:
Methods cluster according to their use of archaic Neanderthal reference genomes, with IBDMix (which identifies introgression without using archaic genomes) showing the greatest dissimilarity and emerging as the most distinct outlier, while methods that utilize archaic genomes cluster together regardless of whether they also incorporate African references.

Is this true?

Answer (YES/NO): NO